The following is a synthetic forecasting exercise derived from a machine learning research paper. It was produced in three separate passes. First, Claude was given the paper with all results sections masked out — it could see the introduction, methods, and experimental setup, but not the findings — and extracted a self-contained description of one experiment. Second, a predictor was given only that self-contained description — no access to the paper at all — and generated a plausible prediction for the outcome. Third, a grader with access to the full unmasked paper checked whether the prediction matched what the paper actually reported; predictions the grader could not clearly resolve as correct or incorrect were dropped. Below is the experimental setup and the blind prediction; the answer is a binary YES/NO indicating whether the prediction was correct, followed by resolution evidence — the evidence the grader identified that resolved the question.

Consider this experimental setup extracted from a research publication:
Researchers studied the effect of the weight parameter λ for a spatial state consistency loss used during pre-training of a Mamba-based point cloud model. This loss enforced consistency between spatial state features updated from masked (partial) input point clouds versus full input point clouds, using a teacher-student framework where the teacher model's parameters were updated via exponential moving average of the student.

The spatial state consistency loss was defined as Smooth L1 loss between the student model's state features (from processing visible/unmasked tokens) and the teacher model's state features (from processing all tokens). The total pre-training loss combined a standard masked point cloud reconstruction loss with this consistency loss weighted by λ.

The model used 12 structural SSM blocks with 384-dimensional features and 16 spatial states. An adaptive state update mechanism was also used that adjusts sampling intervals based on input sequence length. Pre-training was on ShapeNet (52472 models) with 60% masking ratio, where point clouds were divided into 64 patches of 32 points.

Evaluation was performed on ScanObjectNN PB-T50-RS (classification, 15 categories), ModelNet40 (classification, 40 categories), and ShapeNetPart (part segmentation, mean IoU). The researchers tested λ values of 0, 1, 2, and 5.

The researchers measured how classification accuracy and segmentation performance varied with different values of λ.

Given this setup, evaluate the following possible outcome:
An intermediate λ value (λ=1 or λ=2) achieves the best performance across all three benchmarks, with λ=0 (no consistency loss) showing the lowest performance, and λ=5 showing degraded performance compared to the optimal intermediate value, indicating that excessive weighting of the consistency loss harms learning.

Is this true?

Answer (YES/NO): YES